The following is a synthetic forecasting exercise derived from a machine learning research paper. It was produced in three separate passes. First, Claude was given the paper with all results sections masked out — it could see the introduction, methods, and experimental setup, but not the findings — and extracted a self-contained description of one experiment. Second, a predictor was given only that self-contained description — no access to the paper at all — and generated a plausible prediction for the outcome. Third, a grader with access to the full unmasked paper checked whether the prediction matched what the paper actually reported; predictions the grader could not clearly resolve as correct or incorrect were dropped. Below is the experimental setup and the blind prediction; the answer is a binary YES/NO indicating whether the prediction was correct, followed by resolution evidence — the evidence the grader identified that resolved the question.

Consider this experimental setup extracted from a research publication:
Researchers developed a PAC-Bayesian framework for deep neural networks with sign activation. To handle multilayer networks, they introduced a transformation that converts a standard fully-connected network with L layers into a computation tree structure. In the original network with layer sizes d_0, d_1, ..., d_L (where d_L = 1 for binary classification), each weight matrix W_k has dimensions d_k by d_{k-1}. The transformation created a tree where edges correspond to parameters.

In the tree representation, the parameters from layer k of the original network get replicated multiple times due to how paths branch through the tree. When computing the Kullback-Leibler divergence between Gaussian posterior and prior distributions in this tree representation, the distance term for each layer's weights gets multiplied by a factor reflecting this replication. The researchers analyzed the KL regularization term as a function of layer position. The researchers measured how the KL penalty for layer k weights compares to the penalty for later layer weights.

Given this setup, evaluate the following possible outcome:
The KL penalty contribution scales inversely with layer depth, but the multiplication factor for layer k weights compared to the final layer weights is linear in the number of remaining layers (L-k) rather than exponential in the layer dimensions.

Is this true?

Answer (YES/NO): NO